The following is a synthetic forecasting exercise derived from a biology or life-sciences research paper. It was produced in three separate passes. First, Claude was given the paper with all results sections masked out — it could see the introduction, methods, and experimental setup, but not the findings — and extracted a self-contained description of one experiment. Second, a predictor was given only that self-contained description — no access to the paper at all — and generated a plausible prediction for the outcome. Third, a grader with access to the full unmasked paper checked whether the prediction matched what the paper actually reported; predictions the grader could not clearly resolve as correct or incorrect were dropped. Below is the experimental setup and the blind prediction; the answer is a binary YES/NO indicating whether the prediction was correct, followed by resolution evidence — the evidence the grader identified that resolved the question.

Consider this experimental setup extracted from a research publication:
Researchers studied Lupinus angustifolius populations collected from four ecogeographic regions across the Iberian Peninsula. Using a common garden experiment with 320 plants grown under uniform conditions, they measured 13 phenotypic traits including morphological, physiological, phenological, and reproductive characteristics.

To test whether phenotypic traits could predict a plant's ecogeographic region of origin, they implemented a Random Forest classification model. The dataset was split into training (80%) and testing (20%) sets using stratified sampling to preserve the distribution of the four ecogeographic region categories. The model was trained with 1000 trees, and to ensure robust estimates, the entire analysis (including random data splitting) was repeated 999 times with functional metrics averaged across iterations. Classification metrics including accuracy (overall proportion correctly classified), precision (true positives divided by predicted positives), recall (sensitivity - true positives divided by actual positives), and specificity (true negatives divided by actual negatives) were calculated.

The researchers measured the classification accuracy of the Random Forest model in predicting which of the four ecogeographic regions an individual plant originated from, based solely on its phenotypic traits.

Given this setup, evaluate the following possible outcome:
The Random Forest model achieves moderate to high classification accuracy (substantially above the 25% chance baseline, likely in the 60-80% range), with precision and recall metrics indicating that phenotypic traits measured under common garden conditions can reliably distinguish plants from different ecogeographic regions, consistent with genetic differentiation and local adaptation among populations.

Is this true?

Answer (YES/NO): YES